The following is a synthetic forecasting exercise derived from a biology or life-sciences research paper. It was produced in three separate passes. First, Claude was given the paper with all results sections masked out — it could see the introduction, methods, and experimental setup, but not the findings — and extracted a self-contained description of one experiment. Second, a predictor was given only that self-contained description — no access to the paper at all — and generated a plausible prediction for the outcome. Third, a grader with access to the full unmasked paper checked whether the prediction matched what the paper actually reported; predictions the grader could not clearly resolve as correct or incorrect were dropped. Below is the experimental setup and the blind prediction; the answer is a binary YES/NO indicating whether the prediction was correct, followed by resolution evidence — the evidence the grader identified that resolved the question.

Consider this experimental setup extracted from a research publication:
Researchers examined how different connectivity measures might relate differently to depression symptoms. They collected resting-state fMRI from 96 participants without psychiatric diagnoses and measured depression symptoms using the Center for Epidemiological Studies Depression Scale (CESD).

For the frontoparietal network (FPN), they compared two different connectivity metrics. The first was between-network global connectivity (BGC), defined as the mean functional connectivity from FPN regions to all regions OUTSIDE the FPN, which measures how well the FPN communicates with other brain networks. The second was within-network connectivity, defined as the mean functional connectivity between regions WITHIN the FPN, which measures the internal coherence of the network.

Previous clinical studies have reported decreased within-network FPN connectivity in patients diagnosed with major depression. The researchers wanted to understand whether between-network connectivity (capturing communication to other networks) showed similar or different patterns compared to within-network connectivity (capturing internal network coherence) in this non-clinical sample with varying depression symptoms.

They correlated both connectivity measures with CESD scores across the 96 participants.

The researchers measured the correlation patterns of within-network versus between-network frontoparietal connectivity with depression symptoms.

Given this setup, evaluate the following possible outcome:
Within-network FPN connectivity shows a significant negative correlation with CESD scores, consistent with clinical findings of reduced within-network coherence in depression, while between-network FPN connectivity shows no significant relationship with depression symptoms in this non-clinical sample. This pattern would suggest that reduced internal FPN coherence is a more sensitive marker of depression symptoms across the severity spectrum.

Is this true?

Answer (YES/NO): NO